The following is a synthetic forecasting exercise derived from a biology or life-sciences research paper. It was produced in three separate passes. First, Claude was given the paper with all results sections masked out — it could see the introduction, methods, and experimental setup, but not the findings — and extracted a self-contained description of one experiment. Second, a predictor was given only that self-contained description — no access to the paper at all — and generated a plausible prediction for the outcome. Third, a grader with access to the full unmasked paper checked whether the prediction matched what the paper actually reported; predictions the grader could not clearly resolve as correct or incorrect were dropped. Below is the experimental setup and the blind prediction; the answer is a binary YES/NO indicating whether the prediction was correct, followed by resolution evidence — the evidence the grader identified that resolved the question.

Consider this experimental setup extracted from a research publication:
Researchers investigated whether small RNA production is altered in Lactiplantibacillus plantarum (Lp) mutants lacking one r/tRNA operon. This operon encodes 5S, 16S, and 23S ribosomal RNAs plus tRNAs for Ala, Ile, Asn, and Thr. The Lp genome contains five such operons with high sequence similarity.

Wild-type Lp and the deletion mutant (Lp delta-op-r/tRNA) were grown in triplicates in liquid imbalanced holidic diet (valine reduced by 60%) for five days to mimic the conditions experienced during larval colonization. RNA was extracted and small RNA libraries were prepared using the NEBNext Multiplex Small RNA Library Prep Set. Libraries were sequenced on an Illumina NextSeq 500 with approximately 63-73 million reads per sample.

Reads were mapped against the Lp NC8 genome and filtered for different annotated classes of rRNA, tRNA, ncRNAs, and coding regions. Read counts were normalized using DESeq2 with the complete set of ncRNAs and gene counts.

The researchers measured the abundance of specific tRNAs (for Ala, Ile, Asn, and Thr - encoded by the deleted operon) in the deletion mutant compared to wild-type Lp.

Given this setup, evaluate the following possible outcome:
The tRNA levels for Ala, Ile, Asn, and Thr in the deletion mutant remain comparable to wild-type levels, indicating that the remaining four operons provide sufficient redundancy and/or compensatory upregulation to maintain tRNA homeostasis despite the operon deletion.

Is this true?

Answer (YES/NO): NO